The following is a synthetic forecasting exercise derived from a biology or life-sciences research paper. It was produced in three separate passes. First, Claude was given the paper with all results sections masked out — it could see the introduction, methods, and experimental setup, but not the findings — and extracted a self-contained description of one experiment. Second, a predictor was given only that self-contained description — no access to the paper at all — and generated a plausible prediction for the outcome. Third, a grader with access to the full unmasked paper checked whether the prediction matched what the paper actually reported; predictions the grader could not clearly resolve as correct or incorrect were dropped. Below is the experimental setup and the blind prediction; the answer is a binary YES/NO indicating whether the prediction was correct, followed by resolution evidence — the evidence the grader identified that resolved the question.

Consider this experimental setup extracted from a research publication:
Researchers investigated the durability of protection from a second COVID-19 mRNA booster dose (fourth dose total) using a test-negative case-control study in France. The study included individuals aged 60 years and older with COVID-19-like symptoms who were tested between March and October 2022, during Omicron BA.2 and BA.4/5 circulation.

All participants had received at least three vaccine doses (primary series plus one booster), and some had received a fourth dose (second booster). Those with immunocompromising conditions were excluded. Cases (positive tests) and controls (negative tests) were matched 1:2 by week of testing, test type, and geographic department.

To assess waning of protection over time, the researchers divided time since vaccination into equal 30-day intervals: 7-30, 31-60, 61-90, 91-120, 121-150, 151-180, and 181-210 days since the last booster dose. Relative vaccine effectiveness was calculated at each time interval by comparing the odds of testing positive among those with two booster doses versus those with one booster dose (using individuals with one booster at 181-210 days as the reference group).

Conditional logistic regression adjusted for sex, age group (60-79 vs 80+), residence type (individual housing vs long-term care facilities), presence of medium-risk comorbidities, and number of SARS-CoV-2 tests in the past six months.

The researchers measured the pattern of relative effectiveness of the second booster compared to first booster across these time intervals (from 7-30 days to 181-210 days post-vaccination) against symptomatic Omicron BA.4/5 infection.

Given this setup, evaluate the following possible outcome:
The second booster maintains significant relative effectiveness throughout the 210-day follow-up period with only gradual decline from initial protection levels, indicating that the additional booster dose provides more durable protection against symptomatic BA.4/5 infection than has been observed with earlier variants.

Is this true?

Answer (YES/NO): NO